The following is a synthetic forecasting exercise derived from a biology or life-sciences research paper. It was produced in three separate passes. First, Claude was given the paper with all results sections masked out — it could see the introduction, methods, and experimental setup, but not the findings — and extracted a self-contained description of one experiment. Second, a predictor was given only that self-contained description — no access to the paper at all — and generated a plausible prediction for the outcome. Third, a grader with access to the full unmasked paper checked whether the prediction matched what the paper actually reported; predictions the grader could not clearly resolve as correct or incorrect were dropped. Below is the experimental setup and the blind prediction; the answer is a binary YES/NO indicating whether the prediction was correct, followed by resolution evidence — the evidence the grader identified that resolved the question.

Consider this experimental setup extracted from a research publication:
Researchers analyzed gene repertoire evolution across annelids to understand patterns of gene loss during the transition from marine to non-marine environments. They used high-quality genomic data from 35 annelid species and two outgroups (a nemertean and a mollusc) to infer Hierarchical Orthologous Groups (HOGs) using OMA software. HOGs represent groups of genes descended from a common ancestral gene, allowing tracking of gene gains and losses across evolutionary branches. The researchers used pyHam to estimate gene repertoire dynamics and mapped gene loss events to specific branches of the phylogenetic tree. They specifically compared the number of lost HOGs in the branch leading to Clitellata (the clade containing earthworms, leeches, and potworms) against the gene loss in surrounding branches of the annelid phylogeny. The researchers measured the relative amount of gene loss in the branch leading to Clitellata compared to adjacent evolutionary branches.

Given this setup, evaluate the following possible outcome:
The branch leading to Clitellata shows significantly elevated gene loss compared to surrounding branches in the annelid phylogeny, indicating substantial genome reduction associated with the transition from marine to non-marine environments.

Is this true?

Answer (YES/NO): YES